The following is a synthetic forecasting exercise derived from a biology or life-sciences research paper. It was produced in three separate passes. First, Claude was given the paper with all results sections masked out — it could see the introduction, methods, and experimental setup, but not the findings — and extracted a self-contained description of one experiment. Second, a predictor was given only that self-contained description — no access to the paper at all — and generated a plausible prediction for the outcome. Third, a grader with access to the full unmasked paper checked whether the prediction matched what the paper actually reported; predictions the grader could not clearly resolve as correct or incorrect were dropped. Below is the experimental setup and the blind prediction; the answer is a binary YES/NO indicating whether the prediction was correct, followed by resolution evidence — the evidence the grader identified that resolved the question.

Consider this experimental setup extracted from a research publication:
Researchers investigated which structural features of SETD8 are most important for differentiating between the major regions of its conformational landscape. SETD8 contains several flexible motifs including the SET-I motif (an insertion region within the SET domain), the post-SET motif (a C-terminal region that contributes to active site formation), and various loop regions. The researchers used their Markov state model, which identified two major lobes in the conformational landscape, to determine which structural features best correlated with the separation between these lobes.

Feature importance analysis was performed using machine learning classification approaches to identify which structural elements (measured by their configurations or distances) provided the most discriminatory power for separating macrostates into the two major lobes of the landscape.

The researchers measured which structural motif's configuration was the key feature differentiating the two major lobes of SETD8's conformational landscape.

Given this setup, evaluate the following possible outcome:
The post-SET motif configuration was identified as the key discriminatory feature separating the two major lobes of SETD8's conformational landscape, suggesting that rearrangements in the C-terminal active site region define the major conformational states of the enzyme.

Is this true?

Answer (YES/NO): NO